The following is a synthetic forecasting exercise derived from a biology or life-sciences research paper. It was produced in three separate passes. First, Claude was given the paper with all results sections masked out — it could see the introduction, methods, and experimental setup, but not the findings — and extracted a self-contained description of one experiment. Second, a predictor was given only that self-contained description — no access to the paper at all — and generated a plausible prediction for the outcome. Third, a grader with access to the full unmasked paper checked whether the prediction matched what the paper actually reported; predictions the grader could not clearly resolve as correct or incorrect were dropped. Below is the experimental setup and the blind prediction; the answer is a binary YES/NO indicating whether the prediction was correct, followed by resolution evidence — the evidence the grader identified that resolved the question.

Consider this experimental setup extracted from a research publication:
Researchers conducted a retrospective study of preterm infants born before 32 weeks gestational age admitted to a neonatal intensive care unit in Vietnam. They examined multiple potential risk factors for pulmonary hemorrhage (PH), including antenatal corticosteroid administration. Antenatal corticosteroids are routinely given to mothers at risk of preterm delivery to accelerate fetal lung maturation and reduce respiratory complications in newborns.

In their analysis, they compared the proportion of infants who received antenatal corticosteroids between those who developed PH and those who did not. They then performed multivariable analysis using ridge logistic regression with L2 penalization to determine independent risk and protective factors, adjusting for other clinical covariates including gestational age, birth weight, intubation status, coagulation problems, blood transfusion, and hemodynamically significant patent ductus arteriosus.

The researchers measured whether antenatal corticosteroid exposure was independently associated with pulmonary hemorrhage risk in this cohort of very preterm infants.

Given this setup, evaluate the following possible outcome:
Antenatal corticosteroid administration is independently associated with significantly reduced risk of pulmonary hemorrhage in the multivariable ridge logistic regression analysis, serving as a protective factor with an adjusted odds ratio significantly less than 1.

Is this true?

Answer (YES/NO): NO